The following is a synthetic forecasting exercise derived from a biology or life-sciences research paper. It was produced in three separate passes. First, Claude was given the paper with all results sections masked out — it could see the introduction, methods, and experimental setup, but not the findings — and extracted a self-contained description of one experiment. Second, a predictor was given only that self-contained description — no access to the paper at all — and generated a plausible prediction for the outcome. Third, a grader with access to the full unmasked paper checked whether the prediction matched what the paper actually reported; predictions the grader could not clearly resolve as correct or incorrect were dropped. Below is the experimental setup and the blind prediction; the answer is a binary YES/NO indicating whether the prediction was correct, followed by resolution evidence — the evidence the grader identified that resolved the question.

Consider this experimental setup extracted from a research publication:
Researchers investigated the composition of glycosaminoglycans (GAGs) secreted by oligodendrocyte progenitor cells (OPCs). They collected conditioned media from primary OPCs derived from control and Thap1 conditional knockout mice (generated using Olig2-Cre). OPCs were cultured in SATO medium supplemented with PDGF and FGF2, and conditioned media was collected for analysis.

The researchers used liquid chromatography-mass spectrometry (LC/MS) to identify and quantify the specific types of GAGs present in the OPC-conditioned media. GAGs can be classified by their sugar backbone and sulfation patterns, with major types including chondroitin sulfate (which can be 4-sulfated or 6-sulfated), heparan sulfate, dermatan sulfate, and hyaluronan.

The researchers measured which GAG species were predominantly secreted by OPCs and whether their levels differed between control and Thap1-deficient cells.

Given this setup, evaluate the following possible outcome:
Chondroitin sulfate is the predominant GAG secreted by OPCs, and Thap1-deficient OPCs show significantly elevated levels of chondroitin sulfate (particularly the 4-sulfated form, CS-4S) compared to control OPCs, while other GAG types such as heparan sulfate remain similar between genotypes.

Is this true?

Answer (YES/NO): NO